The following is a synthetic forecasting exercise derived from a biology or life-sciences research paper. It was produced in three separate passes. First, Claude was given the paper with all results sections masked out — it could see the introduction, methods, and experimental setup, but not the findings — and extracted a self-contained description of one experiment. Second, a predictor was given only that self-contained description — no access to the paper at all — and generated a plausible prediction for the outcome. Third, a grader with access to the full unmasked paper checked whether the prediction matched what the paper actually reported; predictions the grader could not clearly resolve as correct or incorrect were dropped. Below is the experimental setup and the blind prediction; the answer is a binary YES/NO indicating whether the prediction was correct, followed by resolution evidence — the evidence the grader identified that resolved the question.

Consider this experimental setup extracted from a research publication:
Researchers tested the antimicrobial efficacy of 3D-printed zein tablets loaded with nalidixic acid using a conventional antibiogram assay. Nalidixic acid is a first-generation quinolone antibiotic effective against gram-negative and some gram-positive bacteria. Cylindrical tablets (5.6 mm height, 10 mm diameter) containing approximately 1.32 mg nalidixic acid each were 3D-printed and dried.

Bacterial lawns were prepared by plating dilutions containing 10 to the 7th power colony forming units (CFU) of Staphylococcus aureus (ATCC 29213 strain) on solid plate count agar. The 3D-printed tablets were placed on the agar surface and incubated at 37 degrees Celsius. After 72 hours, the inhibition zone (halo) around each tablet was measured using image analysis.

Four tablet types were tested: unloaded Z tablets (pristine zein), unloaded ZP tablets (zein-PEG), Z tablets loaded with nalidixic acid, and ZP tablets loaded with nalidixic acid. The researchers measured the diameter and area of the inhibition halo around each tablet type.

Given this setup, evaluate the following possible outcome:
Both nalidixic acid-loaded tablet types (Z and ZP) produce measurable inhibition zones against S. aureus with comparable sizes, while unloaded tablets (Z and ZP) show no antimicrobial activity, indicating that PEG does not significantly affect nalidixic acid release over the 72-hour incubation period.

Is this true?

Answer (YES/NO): NO